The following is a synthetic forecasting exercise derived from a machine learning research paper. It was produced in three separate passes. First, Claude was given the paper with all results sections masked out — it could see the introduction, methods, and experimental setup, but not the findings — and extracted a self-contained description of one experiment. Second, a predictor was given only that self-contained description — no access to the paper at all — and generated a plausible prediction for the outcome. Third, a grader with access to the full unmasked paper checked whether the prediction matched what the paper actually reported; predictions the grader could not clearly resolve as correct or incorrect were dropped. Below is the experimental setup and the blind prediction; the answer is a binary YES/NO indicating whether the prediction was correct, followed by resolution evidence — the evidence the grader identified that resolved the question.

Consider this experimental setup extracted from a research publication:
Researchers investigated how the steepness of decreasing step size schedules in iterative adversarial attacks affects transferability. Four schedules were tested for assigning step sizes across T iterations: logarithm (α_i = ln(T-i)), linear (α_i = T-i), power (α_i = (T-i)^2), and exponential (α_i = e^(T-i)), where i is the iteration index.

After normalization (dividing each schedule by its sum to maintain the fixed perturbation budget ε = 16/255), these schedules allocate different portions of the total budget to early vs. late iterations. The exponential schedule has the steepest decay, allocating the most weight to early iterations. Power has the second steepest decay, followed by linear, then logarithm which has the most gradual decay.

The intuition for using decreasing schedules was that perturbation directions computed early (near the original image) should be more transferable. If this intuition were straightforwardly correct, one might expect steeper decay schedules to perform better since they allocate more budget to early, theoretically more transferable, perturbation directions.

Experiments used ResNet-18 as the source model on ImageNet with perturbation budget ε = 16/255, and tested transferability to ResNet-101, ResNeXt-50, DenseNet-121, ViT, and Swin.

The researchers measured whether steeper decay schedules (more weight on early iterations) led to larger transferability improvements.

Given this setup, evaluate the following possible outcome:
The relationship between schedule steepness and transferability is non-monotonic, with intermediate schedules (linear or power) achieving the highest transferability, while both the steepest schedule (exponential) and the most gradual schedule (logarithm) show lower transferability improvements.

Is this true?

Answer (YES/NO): YES